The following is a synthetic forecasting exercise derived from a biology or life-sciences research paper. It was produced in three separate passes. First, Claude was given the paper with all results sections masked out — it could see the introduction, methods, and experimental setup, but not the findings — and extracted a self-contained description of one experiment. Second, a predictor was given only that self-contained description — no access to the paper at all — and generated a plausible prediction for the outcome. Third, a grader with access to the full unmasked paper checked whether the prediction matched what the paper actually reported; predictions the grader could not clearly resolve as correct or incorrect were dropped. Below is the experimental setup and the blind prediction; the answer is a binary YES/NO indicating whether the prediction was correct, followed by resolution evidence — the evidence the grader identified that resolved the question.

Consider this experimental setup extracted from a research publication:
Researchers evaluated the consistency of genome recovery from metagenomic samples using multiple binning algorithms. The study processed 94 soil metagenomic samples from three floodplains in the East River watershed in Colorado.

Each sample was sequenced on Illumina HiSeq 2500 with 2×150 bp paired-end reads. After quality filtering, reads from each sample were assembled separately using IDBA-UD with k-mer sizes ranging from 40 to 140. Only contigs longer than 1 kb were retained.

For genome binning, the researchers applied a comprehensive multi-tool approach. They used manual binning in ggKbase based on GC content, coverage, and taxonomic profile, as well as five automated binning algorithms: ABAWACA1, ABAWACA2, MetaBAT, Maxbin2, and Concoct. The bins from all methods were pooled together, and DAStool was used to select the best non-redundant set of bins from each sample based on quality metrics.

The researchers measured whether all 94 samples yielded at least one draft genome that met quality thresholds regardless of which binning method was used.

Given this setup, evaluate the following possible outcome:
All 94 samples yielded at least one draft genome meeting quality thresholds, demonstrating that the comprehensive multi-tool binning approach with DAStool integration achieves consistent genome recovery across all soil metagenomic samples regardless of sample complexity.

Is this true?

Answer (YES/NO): NO